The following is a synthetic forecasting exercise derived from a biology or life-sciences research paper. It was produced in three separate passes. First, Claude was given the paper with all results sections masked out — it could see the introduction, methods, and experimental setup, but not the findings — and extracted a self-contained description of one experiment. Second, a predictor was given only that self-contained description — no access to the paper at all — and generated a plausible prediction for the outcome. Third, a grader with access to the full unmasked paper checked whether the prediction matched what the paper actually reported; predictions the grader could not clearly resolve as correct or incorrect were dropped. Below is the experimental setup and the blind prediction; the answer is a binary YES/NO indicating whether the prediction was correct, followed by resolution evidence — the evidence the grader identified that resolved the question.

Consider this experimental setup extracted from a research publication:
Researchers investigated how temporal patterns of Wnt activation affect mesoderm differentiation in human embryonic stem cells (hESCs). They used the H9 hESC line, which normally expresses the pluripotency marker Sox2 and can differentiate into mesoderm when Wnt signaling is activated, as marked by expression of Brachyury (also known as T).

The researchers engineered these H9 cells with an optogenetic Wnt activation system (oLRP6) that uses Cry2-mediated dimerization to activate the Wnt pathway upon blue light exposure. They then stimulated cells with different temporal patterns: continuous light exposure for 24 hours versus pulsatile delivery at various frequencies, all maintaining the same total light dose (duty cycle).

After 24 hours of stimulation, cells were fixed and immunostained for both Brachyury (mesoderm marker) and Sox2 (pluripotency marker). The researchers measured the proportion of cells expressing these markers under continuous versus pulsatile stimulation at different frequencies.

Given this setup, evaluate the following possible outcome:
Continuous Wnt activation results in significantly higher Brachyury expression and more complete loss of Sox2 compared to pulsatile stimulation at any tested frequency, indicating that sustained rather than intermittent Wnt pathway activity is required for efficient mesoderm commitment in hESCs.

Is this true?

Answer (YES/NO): NO